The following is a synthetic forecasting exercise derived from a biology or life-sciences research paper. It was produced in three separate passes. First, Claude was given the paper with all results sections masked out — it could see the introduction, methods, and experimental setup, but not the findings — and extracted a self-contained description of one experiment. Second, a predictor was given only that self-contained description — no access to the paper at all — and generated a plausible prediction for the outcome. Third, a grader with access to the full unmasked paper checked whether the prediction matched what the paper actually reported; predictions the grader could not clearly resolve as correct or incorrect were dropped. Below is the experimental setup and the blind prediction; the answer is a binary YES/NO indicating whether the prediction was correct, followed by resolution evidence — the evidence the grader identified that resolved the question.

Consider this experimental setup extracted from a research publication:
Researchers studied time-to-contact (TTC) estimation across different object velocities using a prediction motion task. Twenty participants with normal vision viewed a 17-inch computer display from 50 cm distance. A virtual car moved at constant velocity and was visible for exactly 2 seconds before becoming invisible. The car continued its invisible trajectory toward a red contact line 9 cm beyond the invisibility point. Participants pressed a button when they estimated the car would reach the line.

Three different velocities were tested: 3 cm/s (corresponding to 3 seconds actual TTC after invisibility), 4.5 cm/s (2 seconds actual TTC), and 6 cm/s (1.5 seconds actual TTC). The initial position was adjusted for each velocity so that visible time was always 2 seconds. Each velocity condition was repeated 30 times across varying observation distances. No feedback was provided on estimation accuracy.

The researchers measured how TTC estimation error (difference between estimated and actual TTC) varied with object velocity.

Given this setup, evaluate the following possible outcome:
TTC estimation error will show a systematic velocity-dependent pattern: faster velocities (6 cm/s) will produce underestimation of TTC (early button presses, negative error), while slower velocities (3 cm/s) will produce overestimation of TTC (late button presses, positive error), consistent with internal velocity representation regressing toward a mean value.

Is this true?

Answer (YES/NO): NO